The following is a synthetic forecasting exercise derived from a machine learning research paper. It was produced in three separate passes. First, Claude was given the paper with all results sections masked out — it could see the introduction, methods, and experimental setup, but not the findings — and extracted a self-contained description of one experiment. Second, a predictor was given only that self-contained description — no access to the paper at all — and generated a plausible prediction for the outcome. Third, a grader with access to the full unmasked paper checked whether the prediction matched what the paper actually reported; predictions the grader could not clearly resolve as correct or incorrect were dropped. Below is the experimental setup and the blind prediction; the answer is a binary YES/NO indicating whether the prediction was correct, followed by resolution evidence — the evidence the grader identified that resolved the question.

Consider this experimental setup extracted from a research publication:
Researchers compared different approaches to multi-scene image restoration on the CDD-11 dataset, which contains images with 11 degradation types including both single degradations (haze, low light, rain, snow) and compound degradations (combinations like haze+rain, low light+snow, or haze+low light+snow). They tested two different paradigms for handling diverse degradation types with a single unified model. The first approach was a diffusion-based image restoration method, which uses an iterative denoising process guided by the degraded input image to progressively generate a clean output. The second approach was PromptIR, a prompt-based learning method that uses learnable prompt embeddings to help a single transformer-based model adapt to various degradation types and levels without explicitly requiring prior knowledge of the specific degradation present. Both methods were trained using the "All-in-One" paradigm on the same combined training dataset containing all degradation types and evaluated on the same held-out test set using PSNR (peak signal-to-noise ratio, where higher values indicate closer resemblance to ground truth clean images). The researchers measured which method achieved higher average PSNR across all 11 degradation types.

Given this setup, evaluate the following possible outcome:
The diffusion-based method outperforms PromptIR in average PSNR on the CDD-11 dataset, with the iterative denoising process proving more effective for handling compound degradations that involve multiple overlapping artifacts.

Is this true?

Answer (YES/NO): NO